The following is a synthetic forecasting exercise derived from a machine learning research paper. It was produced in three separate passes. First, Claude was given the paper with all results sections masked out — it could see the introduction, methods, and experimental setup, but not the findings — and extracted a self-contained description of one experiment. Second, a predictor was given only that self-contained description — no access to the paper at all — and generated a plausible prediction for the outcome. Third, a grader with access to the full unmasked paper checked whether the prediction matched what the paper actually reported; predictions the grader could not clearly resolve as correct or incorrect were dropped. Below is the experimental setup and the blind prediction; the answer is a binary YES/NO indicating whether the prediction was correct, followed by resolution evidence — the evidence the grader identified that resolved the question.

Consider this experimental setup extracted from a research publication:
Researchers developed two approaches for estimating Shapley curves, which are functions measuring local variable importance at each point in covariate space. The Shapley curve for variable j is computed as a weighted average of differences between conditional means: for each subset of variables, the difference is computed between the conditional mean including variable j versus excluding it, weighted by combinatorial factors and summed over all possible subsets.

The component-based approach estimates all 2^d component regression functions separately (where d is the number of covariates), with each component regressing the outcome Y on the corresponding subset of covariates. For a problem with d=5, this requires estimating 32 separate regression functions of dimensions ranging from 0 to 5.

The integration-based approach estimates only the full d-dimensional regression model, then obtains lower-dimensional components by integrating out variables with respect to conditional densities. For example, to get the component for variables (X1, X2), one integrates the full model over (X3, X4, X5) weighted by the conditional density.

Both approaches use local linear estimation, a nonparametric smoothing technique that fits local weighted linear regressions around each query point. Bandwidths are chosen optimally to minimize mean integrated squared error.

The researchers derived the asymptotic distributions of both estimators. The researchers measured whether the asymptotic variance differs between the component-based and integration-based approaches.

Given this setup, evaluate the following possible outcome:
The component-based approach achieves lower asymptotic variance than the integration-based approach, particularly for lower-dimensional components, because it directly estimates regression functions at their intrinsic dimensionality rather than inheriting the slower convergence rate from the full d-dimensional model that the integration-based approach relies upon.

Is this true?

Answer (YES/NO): NO